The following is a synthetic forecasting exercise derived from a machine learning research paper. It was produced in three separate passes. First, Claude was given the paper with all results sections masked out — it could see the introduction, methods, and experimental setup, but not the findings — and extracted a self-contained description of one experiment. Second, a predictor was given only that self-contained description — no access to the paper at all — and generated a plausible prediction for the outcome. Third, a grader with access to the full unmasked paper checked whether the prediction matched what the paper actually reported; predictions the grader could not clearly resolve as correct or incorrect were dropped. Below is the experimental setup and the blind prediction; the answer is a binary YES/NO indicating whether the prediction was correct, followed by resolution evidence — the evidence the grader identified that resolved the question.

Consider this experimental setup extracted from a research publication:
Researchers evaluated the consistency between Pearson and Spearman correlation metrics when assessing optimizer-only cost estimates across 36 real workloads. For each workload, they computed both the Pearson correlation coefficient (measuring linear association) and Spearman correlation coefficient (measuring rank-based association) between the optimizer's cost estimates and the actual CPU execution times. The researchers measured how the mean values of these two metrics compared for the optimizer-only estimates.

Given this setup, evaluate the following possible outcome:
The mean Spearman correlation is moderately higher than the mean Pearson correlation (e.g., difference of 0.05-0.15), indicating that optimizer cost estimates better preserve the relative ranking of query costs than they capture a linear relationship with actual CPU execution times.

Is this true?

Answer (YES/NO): NO